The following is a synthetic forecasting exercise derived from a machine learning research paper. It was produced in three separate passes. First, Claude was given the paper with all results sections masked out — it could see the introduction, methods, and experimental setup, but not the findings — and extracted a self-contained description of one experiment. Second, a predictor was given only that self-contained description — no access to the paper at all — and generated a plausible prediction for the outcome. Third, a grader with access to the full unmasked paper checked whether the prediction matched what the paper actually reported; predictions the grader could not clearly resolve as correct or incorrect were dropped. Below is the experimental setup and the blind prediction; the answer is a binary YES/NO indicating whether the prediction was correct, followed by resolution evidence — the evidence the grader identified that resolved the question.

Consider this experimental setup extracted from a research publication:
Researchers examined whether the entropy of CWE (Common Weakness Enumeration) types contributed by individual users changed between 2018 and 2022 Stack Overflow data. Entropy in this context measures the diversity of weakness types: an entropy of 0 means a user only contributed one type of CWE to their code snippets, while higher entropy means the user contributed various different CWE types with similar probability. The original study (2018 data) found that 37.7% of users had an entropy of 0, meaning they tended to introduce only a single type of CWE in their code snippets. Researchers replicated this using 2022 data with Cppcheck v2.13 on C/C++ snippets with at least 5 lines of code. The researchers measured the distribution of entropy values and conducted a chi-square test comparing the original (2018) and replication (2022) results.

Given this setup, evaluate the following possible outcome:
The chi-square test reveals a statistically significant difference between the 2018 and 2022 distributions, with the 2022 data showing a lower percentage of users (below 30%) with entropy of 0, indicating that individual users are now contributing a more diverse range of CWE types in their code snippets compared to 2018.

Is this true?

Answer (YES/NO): YES